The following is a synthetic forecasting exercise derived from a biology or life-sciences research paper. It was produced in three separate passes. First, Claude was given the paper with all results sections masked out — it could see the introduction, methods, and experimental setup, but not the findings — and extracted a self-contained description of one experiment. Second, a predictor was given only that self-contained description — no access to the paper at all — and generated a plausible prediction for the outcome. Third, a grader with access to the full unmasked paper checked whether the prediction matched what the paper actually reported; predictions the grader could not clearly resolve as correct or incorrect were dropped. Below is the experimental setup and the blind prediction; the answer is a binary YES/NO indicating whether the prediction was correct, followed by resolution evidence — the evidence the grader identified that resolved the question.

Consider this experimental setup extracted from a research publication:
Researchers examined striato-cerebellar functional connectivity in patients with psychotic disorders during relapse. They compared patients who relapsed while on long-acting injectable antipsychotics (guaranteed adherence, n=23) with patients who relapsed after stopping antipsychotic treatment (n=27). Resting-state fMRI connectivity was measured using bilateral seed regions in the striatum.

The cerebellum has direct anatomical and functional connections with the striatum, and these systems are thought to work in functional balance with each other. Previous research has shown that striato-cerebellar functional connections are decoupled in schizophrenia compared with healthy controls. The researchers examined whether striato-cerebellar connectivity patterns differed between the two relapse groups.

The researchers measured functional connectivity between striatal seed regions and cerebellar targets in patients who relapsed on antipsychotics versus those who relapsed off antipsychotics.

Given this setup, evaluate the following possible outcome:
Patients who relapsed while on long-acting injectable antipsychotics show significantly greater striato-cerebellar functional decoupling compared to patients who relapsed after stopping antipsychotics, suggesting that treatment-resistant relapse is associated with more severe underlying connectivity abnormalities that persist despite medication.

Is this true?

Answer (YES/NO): YES